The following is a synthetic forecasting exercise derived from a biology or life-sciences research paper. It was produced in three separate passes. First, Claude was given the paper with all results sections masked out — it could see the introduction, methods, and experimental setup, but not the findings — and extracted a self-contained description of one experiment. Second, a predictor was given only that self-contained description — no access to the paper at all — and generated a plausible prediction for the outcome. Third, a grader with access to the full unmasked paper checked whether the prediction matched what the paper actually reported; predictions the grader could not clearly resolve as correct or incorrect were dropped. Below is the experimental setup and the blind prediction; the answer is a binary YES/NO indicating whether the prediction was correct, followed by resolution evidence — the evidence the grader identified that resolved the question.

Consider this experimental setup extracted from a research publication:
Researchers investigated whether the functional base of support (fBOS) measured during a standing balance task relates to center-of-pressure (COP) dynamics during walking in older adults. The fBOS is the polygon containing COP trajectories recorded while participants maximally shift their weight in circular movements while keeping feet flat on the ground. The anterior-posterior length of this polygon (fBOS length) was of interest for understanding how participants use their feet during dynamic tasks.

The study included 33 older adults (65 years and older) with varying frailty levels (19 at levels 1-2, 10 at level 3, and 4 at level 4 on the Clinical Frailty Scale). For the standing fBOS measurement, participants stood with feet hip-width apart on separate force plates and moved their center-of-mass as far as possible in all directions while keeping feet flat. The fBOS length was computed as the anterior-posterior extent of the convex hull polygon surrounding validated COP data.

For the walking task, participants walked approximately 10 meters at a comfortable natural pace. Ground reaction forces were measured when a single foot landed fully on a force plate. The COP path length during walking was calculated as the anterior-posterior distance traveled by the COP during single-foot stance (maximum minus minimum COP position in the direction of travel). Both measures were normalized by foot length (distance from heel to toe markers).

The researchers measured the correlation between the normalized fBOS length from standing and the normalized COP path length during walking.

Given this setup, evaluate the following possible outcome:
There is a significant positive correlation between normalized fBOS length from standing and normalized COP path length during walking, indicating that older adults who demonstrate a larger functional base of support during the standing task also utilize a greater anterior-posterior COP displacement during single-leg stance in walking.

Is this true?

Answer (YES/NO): YES